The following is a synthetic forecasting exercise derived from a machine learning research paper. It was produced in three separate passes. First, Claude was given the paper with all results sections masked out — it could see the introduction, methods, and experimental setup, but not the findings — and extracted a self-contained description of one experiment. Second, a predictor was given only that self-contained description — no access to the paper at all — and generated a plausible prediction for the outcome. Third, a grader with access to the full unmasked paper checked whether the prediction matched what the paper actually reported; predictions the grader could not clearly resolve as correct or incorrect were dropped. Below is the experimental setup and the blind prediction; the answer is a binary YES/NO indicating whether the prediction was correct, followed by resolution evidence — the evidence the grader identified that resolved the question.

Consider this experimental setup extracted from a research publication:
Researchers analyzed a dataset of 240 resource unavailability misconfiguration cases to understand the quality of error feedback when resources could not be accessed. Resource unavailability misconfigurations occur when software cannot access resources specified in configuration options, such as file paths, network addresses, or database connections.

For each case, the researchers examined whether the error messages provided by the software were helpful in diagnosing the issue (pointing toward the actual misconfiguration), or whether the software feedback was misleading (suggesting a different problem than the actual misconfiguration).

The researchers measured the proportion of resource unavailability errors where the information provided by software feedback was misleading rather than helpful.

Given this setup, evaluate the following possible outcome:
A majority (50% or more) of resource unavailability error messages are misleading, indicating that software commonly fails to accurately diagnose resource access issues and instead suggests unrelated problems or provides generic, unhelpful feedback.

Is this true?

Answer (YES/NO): NO